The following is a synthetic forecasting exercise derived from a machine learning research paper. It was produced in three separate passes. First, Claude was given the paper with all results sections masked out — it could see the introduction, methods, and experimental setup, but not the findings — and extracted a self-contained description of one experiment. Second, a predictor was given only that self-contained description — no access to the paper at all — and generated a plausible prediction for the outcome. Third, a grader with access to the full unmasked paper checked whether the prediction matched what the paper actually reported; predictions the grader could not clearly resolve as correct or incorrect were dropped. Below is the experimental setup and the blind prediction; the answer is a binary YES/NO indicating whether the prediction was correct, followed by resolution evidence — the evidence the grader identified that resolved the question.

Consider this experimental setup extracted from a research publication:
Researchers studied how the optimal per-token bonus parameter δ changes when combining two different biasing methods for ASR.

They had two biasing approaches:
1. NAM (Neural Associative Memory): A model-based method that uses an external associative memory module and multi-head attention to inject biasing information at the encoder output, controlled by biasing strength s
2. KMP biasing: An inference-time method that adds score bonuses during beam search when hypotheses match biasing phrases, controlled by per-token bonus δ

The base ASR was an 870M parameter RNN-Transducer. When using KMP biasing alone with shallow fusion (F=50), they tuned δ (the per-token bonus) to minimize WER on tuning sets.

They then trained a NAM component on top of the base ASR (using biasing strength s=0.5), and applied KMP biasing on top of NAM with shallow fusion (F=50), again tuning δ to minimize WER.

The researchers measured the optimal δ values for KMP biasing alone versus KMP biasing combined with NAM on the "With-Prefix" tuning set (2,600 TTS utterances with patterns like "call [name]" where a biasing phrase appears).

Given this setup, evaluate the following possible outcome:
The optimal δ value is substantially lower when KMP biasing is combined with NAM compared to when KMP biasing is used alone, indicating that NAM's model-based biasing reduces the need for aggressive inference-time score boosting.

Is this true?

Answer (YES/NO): YES